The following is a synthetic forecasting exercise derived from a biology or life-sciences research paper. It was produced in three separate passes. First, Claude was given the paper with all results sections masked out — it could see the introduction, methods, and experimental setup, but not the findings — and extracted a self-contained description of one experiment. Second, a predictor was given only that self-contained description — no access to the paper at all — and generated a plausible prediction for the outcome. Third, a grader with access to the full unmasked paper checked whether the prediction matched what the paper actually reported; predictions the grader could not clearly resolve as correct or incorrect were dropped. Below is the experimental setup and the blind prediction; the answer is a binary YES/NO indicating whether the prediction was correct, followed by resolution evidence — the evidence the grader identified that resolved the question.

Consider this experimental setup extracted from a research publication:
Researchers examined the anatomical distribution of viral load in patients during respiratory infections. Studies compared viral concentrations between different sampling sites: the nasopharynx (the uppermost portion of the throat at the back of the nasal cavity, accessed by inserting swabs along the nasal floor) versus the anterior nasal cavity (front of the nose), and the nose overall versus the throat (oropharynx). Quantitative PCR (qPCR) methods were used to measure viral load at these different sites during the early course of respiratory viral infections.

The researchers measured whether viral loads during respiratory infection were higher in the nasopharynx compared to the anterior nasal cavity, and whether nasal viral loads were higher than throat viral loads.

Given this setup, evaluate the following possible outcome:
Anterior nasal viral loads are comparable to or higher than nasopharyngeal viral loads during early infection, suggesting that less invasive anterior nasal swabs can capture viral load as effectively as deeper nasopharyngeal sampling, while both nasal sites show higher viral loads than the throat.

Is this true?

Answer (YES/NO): NO